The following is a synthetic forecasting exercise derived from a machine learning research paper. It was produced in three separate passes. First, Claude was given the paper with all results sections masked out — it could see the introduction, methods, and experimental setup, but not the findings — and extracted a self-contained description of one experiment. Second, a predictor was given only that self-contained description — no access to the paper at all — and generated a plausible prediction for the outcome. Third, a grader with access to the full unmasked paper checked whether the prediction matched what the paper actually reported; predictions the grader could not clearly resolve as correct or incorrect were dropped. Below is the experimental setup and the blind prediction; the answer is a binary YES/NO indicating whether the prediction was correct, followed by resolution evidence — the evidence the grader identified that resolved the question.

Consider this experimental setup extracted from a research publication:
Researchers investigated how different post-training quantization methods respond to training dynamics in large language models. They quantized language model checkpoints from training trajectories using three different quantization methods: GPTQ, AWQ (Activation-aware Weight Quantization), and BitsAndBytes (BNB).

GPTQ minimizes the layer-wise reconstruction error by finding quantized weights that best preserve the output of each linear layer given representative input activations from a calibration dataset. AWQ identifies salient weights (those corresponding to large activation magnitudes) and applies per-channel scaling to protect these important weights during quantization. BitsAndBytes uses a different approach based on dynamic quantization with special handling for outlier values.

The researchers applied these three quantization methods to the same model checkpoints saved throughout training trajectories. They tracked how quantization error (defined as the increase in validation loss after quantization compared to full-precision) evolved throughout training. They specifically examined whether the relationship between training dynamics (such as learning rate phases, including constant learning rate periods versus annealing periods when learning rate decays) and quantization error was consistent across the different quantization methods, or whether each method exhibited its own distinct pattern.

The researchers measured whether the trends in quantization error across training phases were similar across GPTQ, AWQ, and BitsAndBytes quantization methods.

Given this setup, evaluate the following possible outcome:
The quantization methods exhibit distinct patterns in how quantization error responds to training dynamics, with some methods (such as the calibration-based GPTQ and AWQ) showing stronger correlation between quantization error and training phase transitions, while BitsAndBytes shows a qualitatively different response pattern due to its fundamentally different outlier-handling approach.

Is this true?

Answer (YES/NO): NO